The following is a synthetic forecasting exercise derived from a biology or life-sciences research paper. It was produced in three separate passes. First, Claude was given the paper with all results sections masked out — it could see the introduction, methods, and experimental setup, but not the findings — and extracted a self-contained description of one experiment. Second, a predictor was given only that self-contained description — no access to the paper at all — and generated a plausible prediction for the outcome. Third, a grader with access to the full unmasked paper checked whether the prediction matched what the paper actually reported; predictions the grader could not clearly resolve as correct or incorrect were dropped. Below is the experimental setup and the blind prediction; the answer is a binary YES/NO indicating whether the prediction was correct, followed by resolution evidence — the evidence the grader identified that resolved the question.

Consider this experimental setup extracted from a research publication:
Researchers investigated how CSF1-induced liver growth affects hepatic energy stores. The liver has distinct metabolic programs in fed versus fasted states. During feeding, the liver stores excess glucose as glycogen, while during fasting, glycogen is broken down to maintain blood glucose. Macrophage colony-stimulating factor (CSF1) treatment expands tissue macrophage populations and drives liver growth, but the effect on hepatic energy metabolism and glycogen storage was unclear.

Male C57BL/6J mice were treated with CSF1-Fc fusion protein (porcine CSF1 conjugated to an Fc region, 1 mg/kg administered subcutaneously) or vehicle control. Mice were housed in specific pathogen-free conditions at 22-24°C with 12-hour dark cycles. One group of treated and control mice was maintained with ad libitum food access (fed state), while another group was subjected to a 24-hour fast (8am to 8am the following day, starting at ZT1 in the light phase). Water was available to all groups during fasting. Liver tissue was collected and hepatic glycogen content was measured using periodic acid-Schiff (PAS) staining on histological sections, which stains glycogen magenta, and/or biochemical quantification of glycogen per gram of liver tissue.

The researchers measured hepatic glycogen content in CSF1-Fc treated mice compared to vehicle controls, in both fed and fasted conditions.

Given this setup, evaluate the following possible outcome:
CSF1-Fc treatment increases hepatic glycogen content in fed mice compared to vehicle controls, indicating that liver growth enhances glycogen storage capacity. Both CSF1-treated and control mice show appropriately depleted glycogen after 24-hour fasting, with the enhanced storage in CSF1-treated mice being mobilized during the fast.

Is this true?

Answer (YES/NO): NO